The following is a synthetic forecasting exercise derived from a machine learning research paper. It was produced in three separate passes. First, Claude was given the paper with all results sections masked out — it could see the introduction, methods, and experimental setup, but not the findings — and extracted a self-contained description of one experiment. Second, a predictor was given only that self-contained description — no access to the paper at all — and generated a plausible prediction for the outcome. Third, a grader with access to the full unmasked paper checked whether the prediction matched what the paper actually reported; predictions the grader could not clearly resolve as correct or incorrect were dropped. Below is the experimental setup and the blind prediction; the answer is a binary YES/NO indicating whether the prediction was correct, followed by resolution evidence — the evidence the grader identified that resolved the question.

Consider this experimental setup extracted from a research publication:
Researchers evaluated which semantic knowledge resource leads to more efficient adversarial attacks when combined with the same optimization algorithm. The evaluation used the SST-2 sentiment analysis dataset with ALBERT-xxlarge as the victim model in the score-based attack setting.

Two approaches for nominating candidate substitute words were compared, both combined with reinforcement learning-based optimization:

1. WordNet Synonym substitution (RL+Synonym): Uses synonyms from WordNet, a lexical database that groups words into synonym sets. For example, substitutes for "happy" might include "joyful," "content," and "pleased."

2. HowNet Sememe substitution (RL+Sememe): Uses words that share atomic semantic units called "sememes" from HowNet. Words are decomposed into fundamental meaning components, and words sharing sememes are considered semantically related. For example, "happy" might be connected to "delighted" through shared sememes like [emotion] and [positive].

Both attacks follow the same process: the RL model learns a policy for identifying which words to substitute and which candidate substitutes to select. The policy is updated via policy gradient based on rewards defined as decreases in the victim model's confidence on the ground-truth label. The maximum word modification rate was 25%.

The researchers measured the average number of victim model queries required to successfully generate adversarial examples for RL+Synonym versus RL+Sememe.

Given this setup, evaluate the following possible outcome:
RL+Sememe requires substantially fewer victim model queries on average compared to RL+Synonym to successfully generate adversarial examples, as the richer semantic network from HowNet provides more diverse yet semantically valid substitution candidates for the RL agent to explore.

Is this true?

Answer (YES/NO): NO